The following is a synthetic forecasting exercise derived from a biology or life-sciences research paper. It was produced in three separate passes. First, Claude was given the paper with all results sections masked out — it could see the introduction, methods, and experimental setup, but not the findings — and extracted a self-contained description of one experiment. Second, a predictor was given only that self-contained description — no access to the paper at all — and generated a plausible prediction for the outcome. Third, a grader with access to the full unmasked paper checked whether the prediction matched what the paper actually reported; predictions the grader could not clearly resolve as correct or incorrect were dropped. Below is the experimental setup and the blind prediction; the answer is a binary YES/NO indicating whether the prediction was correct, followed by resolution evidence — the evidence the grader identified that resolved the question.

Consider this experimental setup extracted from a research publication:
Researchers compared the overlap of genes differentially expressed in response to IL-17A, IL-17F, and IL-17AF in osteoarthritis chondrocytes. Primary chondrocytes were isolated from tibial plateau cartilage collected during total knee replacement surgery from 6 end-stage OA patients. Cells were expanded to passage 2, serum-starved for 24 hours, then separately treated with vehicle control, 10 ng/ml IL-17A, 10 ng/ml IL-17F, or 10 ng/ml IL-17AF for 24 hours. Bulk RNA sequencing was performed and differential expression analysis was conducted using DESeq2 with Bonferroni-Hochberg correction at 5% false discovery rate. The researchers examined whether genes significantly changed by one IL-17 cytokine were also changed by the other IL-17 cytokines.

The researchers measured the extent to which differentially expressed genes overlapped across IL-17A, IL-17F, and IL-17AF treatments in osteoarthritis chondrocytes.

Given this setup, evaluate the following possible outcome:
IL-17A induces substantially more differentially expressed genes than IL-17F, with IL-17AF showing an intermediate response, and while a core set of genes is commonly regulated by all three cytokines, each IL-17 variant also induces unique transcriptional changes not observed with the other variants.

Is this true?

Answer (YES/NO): NO